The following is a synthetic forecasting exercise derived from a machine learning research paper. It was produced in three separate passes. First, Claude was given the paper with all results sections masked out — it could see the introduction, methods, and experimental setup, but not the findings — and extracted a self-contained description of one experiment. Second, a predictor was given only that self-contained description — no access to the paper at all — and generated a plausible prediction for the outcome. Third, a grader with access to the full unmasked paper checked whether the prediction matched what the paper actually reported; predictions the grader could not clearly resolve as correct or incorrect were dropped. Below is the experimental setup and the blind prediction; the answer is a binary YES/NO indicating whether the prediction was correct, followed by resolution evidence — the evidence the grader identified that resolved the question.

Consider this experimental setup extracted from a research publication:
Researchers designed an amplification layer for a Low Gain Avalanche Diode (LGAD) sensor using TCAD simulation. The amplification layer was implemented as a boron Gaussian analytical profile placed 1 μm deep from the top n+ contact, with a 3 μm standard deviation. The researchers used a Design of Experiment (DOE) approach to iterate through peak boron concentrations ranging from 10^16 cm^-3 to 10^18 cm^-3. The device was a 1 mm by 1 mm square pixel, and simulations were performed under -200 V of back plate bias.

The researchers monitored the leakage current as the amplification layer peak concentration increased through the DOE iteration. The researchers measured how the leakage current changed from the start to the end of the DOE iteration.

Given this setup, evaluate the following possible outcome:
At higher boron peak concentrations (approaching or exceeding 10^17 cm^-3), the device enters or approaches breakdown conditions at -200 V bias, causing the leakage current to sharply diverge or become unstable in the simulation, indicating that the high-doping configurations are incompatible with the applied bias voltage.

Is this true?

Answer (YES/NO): NO